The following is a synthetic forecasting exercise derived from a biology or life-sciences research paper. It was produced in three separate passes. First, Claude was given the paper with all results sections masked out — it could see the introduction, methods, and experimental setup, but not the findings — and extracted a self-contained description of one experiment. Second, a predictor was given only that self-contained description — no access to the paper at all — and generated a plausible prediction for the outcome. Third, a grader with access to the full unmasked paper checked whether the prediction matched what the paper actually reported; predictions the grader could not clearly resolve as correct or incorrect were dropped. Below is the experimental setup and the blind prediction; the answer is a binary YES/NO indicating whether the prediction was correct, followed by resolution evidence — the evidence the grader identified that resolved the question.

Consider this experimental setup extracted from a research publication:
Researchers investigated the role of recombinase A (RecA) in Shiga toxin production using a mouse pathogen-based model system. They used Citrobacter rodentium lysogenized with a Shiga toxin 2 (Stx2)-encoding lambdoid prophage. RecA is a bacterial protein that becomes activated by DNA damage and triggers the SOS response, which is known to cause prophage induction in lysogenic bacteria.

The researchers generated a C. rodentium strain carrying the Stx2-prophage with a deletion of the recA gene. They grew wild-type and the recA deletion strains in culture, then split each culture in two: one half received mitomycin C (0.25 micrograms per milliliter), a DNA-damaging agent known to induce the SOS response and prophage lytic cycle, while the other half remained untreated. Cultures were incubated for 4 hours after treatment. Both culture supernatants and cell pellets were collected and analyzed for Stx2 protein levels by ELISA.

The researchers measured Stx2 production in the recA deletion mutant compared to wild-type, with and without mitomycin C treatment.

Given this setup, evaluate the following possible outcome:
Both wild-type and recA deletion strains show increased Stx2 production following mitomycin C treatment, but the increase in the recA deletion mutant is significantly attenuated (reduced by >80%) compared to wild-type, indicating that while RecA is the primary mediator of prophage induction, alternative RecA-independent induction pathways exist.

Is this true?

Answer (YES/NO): NO